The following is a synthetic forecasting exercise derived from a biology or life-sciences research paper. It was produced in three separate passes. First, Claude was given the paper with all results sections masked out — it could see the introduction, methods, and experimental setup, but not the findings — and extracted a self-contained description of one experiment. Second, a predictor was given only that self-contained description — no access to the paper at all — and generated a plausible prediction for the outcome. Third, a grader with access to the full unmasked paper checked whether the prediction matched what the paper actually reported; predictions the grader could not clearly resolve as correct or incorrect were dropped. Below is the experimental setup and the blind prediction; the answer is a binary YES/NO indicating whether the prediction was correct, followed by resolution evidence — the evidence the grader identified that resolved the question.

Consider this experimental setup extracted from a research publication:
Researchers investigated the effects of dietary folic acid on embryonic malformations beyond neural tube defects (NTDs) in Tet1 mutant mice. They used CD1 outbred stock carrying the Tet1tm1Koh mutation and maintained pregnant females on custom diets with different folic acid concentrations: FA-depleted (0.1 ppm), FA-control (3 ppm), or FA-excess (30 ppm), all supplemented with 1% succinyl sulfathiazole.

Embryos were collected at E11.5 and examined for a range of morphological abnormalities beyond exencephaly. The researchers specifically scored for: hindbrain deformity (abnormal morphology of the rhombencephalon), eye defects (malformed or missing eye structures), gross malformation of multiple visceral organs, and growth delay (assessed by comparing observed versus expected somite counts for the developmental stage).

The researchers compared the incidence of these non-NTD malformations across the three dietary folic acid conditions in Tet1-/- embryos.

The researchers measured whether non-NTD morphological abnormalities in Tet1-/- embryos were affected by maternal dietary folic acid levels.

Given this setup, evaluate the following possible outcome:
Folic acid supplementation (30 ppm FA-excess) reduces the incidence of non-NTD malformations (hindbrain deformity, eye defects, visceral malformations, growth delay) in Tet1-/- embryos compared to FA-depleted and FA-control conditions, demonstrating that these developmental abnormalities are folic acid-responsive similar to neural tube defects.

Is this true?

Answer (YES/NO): NO